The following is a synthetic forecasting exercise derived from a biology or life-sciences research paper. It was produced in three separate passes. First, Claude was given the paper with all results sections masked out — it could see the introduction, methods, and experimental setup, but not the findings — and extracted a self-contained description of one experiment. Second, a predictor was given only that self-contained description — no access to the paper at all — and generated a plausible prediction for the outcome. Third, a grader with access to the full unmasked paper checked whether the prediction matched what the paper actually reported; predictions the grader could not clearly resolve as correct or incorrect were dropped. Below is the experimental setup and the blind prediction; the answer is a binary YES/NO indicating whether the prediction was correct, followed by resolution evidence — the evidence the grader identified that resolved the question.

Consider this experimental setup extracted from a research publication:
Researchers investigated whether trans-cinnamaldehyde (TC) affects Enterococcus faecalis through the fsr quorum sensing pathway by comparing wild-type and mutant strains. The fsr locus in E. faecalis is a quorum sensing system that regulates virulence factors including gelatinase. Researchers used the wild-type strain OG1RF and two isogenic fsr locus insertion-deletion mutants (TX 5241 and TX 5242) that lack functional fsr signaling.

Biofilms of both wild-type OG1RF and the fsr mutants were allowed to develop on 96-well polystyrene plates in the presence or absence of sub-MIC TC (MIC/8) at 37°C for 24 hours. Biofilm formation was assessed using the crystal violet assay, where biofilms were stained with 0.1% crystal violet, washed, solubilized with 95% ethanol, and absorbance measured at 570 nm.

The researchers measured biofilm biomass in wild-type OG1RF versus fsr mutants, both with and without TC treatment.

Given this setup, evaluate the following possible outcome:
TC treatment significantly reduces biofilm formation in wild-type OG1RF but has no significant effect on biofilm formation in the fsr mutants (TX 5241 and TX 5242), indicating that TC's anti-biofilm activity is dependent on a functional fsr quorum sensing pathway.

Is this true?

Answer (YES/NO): YES